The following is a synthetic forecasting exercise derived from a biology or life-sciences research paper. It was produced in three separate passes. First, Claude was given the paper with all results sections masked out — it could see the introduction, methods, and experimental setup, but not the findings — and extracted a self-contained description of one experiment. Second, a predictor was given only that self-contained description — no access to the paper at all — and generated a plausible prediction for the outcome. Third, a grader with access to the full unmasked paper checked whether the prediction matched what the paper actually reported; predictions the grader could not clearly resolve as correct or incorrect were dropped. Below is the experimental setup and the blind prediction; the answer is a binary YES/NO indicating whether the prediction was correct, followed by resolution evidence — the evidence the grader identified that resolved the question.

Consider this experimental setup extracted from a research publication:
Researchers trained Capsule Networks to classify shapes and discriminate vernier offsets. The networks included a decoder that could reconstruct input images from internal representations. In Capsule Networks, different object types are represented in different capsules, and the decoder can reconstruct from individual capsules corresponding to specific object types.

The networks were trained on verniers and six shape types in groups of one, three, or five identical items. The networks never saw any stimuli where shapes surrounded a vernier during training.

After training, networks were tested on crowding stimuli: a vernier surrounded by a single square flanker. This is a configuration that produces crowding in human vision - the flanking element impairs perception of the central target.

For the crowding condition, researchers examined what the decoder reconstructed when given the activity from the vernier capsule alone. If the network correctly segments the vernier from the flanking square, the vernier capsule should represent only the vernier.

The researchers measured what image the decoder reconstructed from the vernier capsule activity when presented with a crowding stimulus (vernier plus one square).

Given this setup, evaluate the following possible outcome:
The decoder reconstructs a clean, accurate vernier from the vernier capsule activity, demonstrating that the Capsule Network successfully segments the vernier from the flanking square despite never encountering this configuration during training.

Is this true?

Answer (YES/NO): NO